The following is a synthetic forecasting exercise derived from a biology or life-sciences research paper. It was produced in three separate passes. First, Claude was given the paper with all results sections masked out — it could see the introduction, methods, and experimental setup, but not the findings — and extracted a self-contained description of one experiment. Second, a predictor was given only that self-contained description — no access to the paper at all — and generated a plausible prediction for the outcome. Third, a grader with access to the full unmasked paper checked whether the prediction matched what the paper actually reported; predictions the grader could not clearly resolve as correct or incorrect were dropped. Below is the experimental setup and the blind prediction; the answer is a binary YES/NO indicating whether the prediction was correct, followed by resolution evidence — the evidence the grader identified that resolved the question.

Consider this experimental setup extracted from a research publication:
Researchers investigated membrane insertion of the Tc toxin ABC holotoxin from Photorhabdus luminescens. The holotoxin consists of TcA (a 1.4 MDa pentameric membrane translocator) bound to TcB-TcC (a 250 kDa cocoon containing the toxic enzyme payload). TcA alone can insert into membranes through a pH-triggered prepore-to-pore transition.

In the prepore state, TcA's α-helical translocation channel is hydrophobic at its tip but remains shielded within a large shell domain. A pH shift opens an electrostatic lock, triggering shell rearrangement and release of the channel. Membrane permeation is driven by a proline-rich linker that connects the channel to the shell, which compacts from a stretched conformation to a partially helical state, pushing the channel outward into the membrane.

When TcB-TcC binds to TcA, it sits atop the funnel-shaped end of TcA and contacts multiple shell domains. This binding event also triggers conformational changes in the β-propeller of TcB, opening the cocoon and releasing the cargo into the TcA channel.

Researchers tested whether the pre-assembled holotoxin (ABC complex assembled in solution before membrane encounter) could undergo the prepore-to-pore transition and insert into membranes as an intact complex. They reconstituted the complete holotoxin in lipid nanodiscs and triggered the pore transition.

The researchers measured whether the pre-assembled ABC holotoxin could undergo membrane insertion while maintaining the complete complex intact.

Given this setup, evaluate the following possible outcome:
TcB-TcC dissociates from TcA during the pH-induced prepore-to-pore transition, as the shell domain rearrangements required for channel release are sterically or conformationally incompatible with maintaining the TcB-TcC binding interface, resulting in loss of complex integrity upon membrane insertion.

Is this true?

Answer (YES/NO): NO